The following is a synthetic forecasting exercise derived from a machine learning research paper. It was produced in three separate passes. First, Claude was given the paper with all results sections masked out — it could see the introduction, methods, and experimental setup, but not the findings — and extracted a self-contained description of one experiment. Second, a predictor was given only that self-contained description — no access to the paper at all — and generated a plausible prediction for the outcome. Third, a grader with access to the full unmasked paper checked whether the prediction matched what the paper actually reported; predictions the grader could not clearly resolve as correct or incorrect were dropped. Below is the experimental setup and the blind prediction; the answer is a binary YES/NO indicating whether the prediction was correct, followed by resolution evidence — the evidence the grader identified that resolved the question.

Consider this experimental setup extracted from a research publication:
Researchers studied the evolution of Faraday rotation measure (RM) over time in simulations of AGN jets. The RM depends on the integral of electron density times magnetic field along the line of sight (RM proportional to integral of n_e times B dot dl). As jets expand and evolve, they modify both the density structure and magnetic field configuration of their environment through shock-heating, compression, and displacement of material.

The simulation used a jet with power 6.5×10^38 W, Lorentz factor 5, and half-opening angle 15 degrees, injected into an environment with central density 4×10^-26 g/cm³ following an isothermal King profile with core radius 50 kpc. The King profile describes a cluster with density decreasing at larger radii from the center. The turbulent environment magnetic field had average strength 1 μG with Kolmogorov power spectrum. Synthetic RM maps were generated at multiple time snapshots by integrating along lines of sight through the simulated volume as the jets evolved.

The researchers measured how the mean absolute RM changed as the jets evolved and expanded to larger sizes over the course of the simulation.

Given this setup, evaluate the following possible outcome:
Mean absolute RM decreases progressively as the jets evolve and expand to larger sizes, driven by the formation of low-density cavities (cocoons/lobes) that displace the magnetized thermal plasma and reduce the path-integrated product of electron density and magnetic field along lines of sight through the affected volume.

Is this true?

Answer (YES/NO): NO